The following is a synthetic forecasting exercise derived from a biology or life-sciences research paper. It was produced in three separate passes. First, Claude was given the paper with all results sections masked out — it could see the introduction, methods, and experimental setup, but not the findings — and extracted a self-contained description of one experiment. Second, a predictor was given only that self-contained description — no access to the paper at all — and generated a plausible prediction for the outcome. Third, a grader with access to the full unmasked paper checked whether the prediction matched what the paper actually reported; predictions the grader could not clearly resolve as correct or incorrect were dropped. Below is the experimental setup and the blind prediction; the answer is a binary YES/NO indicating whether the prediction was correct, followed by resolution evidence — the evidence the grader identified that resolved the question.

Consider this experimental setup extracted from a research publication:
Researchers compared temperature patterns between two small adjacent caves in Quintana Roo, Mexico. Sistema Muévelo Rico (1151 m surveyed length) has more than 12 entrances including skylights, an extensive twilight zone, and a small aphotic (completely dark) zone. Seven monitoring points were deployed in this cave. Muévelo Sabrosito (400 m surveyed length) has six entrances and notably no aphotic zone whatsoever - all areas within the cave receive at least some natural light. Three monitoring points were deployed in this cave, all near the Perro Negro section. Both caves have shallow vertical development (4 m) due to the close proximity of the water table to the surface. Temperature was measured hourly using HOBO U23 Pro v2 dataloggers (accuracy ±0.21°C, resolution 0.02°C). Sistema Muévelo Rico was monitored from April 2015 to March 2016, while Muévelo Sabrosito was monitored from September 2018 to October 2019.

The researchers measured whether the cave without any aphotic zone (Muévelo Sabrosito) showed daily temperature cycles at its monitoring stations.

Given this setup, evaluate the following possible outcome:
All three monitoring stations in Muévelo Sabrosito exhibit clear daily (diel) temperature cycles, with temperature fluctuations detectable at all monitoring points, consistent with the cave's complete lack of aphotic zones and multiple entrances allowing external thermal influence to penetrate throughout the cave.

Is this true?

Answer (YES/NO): YES